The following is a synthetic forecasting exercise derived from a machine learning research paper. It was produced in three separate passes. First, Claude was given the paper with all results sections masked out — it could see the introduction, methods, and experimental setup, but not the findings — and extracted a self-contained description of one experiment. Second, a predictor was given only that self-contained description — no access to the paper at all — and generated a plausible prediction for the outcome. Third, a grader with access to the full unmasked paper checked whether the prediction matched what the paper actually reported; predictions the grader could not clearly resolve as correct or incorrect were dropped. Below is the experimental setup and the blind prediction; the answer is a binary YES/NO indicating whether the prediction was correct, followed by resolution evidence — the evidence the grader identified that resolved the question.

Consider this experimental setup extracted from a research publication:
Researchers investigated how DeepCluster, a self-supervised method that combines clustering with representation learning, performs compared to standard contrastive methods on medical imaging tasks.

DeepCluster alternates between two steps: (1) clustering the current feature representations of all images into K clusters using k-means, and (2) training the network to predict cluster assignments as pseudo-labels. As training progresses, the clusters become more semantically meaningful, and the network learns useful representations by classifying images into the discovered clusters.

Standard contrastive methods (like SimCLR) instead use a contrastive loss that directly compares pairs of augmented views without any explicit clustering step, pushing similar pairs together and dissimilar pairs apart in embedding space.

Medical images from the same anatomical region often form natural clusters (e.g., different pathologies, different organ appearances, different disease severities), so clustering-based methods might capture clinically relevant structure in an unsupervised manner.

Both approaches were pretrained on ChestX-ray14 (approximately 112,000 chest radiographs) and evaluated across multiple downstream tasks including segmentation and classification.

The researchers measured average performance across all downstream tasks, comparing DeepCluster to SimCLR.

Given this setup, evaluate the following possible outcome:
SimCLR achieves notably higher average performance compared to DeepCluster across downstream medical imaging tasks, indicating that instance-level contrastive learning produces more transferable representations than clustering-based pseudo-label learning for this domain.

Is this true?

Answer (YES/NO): NO